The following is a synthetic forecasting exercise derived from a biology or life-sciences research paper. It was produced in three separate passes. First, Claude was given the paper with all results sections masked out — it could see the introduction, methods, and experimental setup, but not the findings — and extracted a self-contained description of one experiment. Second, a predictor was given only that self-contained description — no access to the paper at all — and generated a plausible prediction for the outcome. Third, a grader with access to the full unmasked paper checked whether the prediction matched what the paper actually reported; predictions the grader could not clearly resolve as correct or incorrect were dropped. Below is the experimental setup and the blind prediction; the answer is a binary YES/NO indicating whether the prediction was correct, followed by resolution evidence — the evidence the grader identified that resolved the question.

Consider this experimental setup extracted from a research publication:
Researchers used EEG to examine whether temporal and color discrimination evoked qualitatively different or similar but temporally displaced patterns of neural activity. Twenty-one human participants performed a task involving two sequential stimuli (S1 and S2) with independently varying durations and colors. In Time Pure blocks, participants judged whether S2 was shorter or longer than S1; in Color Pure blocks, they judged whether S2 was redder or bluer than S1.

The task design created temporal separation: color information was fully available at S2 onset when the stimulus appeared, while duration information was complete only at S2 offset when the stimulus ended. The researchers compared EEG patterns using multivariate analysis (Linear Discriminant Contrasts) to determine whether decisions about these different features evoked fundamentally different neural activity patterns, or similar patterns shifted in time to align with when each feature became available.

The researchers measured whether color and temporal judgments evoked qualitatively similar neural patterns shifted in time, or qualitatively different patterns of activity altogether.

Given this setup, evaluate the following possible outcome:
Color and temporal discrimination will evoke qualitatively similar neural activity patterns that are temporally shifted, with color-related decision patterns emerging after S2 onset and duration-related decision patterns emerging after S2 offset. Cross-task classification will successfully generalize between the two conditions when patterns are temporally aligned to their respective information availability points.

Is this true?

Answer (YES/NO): NO